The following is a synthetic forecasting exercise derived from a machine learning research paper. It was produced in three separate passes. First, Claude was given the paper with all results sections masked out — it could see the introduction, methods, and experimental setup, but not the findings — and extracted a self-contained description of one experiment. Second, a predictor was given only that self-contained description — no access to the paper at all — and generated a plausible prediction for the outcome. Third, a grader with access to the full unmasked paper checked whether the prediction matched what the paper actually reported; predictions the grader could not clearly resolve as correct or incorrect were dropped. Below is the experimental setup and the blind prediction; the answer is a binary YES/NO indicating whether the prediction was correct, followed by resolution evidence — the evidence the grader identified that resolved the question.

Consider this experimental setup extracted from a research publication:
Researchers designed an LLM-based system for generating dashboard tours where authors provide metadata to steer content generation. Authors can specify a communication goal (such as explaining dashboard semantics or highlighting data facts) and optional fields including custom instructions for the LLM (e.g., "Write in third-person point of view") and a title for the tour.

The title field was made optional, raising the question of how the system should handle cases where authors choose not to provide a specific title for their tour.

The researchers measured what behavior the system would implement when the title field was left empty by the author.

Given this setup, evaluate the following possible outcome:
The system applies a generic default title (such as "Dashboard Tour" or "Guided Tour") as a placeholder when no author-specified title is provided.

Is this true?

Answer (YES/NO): NO